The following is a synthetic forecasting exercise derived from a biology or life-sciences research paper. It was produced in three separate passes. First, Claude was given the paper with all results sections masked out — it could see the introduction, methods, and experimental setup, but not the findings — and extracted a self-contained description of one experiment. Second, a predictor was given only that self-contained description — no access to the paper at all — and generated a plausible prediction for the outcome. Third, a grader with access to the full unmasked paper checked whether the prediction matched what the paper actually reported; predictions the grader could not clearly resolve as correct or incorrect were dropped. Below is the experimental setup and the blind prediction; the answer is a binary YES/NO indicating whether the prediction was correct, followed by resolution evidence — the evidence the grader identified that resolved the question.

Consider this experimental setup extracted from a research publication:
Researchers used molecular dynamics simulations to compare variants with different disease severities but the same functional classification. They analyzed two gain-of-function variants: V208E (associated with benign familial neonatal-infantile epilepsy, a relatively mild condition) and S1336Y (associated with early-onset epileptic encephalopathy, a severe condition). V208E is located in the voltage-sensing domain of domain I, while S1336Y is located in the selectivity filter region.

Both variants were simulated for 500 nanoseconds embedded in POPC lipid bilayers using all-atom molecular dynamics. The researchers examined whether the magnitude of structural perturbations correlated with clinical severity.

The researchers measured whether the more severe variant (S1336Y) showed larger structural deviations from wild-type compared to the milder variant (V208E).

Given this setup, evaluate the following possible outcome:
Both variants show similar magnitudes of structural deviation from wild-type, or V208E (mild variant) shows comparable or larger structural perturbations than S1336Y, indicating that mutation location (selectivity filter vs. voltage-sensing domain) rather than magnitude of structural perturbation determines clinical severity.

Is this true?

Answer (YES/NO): YES